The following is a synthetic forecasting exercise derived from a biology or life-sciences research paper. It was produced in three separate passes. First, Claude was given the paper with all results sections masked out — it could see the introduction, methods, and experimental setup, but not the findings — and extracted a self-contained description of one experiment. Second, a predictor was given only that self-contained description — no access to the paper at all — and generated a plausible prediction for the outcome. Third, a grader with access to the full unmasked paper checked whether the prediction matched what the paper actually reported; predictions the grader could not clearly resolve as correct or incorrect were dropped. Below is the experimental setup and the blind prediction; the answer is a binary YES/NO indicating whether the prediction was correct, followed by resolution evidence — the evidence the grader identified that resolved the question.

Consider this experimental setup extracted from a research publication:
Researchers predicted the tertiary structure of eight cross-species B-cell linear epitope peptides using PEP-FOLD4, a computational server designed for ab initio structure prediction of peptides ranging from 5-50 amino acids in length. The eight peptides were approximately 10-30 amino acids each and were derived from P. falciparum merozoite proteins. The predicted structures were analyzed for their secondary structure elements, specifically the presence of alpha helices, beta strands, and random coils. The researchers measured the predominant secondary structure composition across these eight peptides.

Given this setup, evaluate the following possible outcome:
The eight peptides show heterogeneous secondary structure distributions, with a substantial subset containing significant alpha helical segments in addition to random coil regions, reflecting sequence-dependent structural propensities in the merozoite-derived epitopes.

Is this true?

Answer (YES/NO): YES